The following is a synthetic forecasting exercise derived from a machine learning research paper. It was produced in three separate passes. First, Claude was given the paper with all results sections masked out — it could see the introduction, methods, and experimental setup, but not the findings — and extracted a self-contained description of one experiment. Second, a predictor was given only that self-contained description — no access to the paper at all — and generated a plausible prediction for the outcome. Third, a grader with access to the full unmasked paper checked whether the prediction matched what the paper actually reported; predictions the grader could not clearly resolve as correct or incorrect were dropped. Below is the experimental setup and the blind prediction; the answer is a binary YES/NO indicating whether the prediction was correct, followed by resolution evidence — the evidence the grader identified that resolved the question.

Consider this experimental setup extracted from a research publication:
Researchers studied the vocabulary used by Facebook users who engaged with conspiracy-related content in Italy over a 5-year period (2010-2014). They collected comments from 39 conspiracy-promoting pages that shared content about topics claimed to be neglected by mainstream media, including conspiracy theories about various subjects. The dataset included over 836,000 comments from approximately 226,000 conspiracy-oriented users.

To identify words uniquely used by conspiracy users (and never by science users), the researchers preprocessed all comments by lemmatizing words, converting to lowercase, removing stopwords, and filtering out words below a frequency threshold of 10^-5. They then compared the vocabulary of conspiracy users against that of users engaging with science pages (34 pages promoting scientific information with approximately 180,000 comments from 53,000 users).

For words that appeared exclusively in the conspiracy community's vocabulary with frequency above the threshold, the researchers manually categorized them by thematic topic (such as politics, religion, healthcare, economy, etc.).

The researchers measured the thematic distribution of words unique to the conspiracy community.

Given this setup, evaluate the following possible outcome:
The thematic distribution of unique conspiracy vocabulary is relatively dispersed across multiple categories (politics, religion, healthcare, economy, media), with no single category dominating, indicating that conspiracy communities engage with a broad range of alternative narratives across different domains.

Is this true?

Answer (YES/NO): YES